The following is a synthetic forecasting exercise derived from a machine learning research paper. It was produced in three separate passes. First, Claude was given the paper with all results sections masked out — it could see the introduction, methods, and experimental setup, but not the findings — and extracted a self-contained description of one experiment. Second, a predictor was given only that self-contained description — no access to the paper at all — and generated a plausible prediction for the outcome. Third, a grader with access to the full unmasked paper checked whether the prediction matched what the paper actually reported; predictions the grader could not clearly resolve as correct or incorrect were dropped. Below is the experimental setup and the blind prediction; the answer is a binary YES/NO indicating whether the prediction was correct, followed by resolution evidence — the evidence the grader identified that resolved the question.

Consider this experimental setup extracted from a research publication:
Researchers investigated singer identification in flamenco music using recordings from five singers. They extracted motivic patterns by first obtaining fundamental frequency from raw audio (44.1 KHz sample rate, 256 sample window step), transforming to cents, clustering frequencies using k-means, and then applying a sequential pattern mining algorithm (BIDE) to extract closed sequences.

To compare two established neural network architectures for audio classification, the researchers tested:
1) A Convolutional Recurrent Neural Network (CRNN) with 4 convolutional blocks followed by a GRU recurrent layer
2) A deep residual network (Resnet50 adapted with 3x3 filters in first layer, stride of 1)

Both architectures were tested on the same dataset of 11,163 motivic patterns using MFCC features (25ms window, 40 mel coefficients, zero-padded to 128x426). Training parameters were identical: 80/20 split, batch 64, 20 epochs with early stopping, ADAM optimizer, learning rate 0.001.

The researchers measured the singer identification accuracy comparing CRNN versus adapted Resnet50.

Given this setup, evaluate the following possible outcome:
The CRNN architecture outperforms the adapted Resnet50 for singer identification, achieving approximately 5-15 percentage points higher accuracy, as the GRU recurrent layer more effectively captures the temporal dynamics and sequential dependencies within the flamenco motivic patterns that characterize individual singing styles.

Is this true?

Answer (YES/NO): NO